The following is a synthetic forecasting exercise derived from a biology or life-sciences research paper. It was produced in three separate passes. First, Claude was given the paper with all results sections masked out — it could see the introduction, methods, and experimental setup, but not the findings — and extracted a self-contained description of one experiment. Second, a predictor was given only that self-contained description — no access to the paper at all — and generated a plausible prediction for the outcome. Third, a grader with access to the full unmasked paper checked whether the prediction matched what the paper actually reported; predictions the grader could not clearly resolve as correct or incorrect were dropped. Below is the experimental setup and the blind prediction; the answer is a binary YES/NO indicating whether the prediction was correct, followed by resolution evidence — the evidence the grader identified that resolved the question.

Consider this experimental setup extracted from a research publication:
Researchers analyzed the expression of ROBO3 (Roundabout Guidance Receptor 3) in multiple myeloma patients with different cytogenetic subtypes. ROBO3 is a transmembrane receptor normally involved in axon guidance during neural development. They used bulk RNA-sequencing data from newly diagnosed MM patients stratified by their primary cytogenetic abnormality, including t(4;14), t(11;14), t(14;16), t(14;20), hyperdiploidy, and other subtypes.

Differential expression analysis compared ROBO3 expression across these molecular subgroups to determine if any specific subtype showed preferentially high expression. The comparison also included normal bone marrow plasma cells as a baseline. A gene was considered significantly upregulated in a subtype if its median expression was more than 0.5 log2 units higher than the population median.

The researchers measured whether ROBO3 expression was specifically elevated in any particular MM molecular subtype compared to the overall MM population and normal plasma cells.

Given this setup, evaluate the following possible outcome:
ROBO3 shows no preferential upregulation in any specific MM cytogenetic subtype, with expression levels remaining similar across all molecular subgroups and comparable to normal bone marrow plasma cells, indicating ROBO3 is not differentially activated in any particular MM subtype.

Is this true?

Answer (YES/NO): NO